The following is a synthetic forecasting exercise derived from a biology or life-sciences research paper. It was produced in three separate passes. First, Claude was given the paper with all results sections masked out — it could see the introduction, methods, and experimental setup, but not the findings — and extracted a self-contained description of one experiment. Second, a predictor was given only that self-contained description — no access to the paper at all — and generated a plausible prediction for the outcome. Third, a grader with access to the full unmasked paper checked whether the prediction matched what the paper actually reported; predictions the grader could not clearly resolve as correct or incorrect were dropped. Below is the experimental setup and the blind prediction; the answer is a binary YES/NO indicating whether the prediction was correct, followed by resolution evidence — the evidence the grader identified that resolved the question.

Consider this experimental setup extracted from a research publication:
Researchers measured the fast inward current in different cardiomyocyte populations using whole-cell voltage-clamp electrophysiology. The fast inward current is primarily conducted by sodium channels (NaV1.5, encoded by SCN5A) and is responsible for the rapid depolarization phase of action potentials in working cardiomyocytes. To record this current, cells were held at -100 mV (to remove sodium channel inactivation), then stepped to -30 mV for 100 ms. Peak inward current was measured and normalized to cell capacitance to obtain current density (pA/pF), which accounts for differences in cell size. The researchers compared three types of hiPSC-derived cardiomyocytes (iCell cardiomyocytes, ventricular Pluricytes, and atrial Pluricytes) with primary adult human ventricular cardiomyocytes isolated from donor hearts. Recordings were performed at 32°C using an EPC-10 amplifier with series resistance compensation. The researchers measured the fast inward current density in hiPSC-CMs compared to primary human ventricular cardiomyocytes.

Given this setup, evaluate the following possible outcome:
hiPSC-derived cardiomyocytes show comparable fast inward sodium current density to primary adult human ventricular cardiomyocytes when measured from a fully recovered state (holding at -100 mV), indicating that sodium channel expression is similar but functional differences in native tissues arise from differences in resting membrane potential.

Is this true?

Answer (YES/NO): NO